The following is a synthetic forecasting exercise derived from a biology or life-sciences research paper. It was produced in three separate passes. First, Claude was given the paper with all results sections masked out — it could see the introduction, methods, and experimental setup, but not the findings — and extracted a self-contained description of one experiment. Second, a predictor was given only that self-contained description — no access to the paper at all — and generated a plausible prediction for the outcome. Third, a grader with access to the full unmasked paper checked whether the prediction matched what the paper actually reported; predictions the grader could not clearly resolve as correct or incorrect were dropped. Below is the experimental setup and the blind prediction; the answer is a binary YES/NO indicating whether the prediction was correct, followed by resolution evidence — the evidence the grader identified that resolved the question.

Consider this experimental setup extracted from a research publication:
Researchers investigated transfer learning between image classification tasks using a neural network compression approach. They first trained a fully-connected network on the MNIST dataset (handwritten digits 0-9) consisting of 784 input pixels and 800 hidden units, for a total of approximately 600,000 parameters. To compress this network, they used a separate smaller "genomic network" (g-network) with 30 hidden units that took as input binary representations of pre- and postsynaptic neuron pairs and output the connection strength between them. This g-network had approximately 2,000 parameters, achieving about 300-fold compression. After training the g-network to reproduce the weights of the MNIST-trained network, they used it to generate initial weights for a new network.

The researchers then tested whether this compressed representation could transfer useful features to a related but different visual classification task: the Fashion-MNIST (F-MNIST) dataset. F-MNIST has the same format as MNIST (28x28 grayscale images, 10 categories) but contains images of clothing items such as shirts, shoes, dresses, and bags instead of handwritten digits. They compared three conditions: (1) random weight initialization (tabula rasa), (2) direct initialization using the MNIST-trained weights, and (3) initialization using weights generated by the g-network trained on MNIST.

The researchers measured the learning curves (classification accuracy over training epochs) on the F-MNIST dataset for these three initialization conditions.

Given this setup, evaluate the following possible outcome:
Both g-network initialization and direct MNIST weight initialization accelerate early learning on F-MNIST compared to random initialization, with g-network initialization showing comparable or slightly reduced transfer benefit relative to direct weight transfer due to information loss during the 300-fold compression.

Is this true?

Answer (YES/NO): NO